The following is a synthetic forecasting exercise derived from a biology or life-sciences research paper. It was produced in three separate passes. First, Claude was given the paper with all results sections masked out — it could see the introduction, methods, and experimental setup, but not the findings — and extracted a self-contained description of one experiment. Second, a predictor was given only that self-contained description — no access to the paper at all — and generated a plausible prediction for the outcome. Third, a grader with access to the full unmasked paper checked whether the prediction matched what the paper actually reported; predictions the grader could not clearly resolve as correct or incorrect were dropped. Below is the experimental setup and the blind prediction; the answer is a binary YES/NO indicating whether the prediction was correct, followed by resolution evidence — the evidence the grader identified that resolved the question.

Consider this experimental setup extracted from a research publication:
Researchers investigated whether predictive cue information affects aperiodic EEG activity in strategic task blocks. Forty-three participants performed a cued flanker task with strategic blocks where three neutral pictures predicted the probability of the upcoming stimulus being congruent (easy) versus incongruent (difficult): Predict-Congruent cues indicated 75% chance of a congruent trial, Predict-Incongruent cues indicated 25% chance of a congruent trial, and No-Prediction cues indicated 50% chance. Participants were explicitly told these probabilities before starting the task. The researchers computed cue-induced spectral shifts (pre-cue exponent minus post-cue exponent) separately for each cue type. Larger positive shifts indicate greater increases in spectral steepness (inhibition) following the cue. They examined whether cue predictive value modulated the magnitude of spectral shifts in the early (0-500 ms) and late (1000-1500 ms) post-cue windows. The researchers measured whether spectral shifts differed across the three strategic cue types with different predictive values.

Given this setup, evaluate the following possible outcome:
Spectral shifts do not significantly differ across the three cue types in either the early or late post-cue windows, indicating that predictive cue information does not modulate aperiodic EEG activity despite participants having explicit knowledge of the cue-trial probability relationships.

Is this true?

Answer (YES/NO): YES